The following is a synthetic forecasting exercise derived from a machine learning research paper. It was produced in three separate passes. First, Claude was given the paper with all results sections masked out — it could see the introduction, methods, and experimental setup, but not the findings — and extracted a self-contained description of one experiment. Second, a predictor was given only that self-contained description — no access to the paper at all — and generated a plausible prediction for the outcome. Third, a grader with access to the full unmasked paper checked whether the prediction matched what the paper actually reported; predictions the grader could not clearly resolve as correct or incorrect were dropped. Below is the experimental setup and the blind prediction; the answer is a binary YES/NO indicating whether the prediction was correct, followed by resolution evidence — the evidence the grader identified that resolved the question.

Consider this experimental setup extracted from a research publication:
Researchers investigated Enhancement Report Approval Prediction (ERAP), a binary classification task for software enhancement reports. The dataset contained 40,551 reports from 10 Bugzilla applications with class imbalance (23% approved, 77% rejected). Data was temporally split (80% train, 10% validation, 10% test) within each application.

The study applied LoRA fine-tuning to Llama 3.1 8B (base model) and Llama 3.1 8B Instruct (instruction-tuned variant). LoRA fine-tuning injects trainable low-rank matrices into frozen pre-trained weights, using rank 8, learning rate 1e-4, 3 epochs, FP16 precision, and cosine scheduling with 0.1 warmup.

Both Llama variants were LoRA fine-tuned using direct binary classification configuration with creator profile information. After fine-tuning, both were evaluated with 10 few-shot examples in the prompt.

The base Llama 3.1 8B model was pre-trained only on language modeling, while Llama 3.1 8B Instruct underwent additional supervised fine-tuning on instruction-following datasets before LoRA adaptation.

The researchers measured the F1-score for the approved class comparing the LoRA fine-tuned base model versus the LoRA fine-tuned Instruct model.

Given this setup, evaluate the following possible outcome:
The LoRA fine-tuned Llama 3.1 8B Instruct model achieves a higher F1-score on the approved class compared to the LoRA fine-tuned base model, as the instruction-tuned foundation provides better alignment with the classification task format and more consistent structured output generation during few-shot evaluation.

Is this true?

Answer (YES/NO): YES